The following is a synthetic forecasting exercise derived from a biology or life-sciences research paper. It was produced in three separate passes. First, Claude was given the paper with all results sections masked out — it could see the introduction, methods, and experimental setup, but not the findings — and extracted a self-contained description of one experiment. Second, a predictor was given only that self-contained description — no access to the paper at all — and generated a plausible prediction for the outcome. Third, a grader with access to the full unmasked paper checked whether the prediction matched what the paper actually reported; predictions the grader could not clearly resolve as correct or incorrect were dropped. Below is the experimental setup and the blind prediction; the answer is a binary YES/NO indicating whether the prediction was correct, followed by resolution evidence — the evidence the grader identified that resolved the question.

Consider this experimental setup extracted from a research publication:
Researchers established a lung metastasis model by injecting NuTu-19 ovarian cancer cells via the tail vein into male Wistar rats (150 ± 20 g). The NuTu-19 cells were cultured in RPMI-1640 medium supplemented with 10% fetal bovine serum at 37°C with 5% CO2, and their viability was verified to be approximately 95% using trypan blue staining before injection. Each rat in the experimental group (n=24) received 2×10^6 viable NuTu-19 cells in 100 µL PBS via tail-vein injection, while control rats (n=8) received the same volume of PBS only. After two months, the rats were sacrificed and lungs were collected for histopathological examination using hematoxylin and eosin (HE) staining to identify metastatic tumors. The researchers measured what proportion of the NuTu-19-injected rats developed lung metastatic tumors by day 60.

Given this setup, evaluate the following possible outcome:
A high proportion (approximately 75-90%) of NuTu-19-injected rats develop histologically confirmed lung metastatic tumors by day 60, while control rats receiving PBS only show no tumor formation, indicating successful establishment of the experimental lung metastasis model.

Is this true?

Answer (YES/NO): NO